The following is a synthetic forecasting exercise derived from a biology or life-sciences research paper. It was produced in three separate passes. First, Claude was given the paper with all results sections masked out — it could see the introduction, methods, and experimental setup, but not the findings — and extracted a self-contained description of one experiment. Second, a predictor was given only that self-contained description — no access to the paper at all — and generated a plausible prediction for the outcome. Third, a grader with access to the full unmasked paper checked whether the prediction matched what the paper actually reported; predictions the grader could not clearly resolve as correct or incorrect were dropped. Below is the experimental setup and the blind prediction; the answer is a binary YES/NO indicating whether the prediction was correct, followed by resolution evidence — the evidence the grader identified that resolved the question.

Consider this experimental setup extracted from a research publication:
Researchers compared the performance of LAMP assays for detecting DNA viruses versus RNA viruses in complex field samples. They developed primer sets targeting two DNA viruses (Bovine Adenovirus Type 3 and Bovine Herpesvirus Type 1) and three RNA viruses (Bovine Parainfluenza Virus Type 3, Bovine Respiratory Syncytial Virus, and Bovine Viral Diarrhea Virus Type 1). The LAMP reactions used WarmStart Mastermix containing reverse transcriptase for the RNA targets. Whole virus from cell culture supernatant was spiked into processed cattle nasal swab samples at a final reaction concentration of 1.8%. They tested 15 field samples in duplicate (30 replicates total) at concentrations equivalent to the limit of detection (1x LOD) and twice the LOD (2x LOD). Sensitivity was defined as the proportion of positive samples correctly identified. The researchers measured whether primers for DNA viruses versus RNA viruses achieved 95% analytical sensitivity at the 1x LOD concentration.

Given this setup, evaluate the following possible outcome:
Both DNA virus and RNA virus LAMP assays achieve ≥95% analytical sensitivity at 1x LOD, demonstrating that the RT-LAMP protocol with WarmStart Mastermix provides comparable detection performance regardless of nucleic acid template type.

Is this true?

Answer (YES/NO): NO